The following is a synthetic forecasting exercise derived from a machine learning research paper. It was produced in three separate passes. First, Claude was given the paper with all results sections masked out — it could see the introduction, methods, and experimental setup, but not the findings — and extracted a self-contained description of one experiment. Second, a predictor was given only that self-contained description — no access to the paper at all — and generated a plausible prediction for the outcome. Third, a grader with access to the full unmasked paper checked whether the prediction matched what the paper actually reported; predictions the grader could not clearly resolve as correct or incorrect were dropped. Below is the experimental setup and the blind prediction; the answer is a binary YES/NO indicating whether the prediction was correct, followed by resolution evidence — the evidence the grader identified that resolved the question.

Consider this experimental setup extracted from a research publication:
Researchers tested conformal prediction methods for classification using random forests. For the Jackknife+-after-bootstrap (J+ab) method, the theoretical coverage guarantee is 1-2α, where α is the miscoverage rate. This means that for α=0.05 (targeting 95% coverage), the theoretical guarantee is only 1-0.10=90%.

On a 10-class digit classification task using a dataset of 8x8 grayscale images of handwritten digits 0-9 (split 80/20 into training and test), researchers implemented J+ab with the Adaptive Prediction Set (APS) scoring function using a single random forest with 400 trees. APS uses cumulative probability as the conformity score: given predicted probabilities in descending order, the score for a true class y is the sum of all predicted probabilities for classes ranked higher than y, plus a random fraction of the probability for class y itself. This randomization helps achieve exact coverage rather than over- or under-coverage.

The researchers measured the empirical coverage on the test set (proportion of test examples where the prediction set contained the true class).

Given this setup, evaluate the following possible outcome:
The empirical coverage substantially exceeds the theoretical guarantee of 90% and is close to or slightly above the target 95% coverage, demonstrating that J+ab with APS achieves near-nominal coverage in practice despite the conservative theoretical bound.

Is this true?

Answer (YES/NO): YES